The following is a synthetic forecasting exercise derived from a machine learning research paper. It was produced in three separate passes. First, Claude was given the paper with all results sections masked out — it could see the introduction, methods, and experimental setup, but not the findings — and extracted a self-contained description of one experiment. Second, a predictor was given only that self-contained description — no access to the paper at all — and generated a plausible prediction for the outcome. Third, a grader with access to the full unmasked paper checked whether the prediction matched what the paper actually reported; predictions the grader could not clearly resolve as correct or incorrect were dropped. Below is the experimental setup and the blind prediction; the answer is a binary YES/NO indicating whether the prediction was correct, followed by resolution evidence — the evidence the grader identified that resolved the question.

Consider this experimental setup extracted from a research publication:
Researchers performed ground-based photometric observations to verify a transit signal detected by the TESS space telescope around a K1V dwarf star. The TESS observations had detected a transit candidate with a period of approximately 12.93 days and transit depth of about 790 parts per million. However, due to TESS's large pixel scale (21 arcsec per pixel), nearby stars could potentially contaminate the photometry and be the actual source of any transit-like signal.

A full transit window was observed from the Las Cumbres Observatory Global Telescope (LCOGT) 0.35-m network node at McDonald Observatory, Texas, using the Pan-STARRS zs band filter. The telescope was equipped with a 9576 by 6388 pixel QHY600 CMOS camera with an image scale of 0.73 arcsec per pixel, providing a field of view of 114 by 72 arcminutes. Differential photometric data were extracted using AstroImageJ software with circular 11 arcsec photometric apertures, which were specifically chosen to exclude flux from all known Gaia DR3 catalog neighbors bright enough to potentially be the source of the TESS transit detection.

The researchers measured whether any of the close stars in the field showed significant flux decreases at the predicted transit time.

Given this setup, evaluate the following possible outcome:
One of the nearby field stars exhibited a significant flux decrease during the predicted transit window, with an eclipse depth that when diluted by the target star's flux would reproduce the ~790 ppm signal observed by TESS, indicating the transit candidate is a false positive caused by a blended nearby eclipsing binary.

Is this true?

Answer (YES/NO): NO